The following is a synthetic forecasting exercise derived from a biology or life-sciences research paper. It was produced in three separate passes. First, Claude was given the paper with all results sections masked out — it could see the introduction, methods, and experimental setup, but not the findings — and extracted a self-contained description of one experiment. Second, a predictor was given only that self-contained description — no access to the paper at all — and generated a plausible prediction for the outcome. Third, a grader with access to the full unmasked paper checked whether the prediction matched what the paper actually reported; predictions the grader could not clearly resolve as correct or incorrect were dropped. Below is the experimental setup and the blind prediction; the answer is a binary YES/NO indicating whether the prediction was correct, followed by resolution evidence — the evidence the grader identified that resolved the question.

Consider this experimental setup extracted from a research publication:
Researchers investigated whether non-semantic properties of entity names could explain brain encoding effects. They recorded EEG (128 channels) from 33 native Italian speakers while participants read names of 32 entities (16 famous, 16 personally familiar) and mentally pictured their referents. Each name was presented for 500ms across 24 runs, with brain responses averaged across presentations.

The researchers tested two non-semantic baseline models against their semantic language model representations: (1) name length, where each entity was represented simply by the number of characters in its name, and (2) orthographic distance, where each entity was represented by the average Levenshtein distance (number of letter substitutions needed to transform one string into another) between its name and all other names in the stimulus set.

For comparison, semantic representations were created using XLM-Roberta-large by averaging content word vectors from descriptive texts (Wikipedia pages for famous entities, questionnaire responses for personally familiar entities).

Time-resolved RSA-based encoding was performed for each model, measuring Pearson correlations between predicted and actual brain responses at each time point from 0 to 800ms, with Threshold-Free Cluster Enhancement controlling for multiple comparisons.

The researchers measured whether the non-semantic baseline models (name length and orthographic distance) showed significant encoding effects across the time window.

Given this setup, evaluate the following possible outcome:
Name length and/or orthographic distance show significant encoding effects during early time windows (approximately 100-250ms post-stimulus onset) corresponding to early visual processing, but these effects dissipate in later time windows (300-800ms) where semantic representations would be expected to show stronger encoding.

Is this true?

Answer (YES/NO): NO